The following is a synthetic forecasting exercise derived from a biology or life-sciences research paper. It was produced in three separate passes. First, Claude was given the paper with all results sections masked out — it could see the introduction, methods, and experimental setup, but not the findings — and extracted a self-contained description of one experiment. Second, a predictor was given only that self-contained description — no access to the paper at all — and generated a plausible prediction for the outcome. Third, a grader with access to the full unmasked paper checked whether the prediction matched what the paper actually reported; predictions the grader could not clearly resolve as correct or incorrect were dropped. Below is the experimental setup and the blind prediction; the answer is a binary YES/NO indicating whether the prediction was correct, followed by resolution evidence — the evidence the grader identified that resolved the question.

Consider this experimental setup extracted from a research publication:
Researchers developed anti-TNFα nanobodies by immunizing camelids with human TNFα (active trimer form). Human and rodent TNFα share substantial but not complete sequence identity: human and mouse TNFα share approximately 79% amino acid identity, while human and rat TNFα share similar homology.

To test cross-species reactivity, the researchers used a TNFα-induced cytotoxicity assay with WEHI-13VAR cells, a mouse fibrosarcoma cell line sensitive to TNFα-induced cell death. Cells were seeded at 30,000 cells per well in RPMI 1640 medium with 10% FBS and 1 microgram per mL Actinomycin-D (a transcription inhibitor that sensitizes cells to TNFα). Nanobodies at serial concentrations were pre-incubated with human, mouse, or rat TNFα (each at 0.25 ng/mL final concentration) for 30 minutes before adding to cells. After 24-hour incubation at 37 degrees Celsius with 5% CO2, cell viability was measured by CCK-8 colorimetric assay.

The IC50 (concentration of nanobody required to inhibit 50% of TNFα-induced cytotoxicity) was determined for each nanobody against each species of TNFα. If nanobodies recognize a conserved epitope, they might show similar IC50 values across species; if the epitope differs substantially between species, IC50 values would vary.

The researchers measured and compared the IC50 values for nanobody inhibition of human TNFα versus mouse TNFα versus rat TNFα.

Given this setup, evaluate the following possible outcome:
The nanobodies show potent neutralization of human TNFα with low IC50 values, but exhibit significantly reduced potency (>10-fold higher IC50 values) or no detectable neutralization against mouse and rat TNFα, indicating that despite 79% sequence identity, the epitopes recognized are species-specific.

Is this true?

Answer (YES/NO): YES